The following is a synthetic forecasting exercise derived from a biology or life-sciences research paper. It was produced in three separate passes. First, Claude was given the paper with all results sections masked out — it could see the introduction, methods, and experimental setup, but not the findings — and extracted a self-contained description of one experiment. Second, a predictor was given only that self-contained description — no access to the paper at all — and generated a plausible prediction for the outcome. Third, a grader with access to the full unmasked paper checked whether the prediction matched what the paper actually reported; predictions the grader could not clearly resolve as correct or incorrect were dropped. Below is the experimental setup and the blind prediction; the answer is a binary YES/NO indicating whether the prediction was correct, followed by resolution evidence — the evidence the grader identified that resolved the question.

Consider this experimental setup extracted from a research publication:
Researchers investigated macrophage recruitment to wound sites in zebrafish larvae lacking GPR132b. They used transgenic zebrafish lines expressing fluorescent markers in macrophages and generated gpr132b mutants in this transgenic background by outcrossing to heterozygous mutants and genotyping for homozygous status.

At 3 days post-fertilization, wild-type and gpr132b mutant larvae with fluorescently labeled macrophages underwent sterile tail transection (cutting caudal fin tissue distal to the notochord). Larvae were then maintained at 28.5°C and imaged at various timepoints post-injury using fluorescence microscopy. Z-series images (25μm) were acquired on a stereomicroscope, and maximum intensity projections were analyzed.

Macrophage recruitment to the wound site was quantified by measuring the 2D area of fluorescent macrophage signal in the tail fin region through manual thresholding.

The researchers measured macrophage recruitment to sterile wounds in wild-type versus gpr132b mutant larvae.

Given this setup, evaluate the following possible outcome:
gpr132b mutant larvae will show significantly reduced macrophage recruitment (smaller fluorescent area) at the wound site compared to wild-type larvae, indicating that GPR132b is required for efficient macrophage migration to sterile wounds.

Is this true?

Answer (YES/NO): NO